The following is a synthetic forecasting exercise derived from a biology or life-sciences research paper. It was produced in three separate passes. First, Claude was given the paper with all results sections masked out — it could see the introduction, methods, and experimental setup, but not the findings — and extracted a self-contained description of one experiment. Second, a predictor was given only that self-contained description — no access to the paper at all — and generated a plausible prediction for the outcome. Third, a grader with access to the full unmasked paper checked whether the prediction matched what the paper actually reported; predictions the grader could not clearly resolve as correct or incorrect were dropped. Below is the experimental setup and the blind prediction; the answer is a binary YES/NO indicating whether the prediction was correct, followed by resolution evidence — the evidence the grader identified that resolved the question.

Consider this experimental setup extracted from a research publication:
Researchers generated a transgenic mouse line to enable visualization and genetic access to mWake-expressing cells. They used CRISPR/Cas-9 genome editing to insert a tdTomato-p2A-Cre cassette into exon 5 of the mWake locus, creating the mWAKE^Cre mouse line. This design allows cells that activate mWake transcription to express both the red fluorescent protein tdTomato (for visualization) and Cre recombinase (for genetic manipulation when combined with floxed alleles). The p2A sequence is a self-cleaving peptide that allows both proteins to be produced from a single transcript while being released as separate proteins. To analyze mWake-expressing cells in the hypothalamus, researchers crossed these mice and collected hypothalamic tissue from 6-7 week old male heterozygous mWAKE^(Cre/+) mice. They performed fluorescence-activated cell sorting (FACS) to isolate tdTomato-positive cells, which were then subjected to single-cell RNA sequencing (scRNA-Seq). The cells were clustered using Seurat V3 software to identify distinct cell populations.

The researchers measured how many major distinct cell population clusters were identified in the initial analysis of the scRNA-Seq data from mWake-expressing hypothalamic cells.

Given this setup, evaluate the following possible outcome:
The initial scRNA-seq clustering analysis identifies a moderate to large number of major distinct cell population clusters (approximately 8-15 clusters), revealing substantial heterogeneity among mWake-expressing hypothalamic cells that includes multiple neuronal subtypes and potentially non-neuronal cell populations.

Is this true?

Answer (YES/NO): NO